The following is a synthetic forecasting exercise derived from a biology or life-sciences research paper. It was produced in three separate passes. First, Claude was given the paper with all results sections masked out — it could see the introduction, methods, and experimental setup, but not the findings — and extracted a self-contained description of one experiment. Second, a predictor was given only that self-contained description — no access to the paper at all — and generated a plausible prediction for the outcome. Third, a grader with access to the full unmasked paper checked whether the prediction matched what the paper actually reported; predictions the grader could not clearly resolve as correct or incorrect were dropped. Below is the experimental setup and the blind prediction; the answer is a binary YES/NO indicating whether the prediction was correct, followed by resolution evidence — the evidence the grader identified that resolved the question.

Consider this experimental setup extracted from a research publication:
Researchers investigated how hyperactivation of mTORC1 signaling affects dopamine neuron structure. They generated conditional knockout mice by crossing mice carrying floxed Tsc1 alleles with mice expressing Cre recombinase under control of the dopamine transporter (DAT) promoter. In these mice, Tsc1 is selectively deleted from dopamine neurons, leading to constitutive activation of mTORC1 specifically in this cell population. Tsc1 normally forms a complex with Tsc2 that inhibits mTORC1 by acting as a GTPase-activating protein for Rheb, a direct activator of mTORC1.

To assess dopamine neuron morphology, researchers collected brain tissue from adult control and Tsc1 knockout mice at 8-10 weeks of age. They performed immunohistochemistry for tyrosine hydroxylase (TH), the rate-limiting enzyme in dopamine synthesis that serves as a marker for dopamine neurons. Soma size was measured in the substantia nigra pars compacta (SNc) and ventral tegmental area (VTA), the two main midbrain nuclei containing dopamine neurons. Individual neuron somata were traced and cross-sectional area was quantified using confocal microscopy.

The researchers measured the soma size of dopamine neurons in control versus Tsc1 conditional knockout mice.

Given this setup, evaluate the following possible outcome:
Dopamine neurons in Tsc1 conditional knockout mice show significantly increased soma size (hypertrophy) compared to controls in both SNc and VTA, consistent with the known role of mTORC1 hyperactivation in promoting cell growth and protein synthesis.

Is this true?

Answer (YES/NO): YES